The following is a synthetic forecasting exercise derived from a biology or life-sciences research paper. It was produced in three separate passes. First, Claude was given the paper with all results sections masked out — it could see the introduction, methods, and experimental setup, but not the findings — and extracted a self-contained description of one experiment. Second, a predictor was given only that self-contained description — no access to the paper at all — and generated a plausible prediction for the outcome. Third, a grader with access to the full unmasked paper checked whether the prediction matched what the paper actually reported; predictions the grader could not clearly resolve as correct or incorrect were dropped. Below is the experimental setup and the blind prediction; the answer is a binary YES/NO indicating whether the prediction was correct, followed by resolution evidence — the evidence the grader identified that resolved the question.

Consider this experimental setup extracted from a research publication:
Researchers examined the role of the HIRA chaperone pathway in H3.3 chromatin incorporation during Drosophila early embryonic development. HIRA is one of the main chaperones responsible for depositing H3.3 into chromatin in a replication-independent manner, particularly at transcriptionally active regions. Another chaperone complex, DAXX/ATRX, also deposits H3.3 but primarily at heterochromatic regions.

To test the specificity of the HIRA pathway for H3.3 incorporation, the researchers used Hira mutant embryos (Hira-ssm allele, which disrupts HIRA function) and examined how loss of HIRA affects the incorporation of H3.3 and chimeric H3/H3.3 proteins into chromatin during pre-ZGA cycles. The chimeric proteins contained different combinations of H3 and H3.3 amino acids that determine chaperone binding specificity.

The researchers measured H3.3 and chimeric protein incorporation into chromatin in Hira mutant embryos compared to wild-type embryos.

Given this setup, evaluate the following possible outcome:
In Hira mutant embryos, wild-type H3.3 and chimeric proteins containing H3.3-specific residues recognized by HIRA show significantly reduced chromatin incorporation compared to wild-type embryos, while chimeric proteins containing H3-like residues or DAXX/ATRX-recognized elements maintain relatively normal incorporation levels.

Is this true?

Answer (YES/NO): YES